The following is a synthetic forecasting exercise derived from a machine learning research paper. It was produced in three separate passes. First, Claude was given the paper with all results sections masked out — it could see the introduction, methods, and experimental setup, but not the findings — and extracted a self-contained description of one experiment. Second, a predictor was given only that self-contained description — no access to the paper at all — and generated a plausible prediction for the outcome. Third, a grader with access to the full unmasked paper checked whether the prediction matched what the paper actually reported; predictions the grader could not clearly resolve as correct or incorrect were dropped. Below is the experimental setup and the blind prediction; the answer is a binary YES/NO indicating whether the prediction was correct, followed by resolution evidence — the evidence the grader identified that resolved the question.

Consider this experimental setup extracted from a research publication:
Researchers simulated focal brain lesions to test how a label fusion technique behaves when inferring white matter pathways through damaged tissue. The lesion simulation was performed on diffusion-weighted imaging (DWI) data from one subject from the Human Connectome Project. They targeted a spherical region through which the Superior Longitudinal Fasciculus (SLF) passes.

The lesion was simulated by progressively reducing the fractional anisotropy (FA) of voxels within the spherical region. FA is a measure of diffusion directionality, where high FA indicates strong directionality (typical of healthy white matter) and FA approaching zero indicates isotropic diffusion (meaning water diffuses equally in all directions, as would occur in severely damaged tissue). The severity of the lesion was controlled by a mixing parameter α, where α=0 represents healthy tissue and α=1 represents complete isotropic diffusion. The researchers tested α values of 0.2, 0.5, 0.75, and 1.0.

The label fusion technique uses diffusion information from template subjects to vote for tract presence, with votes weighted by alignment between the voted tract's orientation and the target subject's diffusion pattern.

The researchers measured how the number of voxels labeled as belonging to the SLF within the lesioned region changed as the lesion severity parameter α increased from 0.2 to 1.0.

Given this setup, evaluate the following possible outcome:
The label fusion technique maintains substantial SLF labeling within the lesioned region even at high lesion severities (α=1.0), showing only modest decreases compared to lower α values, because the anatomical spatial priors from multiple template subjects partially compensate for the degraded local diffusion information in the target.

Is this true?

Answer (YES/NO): NO